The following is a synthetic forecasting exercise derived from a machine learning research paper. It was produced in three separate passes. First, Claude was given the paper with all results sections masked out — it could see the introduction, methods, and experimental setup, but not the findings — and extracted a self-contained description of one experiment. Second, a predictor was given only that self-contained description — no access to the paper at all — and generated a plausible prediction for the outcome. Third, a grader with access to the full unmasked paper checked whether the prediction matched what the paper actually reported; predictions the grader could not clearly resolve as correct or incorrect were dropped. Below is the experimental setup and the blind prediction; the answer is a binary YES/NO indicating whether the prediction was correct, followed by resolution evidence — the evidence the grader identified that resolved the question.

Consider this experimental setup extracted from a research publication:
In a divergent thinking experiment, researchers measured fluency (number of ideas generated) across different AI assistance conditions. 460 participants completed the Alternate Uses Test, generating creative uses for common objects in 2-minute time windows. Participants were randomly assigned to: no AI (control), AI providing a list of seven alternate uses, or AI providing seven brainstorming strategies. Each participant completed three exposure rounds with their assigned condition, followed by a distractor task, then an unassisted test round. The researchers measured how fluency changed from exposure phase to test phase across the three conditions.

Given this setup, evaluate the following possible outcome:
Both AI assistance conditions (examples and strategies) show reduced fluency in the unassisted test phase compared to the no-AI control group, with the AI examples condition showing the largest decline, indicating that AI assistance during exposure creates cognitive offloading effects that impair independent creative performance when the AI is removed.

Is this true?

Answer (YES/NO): NO